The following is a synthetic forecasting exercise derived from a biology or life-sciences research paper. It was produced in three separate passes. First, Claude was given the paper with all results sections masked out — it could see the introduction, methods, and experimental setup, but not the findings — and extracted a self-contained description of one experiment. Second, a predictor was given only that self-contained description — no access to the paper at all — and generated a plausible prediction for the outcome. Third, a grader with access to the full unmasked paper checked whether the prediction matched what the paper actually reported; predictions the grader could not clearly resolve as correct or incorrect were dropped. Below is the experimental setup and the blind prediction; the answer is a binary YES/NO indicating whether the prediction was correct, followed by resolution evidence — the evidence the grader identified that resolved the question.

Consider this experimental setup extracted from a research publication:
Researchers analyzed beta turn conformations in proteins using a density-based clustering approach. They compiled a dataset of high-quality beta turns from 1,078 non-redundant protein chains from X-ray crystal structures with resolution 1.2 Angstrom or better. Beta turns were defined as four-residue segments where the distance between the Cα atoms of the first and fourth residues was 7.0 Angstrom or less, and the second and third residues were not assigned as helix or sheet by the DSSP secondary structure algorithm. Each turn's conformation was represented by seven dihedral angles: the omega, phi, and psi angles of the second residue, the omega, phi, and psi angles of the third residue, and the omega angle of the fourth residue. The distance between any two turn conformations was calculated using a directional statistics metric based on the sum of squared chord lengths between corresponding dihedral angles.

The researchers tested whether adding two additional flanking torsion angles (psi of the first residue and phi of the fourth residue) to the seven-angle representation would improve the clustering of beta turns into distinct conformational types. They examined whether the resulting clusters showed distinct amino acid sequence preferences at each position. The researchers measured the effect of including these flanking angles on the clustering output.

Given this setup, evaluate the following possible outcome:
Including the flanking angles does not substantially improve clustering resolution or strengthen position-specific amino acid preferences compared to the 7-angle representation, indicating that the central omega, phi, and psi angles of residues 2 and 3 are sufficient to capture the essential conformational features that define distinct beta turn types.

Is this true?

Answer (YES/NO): YES